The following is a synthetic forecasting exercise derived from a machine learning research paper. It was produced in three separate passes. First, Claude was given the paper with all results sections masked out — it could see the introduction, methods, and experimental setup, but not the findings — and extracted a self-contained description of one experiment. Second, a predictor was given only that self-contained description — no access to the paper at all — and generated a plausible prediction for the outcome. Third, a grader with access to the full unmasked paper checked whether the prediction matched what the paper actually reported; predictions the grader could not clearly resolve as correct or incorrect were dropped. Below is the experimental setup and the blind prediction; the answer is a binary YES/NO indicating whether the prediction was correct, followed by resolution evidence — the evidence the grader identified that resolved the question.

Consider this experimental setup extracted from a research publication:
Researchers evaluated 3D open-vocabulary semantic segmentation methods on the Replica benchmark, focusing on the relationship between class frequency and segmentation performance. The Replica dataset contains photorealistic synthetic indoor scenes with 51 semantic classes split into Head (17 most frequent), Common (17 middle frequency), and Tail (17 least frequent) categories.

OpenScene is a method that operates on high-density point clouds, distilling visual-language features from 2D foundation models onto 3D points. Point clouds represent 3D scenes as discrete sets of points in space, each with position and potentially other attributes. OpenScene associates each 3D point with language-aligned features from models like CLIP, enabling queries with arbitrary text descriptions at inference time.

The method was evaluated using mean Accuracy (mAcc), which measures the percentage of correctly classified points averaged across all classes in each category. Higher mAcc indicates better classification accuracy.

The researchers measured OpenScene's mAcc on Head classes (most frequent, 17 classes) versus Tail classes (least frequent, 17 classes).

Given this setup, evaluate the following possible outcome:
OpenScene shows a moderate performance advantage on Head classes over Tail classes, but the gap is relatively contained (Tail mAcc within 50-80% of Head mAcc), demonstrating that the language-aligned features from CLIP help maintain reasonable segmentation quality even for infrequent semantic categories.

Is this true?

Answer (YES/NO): NO